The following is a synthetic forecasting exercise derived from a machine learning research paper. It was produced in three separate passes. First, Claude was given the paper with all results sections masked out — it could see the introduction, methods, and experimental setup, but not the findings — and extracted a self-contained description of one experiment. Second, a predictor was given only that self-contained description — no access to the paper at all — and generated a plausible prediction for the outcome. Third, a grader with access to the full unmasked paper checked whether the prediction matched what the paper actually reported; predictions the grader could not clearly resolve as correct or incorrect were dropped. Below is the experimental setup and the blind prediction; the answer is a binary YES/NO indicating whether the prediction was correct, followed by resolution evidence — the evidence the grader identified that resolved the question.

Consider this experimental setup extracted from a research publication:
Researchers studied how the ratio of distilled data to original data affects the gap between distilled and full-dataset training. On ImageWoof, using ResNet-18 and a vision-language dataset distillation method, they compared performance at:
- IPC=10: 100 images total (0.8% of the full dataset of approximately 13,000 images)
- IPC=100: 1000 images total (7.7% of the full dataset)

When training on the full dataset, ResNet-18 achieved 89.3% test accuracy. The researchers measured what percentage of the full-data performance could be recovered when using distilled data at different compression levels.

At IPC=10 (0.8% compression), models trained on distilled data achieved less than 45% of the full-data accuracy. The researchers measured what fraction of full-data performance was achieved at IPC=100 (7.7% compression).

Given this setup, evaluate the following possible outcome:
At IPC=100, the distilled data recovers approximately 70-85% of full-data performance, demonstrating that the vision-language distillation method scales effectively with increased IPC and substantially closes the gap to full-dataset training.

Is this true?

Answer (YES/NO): YES